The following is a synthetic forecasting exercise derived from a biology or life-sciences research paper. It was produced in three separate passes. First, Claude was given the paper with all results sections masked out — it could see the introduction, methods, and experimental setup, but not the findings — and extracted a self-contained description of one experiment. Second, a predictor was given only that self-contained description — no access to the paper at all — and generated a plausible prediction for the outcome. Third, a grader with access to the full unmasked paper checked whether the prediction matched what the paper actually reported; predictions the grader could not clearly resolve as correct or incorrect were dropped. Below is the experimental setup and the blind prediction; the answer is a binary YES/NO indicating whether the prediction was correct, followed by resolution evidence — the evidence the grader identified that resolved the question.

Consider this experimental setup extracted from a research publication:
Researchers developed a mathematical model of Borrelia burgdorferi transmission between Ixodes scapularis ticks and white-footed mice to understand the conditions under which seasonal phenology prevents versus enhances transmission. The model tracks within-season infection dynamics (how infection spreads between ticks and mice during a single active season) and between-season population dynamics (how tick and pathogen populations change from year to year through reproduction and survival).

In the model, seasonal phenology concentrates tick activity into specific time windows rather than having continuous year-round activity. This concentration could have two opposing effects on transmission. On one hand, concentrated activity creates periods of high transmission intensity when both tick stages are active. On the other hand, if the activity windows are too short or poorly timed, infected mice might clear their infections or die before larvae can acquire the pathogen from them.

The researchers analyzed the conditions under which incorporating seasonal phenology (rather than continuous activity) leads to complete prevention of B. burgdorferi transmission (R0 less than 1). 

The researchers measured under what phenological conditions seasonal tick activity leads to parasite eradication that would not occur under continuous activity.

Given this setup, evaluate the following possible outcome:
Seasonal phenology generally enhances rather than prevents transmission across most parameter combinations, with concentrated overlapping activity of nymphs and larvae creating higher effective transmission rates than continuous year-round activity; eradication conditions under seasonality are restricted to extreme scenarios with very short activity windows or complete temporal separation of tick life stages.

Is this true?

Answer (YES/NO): NO